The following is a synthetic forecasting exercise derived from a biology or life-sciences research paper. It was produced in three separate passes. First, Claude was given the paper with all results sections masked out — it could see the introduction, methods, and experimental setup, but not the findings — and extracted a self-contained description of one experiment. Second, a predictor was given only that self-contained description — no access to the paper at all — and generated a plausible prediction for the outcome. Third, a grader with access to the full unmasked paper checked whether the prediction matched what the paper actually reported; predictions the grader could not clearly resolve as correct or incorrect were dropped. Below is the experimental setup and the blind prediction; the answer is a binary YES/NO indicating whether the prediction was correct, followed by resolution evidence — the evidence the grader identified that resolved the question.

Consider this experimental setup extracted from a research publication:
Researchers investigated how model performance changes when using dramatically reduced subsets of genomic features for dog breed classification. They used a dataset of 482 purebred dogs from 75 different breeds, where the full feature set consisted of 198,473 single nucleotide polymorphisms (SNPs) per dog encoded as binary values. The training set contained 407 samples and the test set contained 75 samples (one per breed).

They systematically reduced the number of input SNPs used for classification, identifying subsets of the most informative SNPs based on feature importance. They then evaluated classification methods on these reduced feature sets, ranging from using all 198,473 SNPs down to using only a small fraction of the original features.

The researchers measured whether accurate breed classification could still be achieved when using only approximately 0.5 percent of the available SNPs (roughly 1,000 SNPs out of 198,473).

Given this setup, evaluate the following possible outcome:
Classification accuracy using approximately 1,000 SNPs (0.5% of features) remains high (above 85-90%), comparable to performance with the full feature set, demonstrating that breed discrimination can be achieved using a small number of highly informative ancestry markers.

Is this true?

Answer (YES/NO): NO